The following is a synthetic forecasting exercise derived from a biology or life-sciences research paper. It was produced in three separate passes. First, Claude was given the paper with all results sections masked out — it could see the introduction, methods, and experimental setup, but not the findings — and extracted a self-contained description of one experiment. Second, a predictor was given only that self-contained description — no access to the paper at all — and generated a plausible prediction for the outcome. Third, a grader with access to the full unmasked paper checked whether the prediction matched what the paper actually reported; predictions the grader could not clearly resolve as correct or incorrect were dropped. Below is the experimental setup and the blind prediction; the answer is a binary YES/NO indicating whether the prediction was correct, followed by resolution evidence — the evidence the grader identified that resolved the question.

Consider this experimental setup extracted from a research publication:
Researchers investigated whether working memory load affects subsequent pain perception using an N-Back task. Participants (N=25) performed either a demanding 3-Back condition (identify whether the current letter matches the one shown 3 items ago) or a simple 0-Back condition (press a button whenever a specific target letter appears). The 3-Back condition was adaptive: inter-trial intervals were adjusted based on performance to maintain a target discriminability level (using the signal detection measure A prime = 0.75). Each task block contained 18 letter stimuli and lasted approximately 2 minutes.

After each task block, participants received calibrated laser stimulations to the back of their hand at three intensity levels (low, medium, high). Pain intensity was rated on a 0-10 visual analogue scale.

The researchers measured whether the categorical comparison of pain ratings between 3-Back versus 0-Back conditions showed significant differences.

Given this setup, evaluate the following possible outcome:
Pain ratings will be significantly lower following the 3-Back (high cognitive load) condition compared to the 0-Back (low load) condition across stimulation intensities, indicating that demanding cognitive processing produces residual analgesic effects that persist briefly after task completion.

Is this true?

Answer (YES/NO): NO